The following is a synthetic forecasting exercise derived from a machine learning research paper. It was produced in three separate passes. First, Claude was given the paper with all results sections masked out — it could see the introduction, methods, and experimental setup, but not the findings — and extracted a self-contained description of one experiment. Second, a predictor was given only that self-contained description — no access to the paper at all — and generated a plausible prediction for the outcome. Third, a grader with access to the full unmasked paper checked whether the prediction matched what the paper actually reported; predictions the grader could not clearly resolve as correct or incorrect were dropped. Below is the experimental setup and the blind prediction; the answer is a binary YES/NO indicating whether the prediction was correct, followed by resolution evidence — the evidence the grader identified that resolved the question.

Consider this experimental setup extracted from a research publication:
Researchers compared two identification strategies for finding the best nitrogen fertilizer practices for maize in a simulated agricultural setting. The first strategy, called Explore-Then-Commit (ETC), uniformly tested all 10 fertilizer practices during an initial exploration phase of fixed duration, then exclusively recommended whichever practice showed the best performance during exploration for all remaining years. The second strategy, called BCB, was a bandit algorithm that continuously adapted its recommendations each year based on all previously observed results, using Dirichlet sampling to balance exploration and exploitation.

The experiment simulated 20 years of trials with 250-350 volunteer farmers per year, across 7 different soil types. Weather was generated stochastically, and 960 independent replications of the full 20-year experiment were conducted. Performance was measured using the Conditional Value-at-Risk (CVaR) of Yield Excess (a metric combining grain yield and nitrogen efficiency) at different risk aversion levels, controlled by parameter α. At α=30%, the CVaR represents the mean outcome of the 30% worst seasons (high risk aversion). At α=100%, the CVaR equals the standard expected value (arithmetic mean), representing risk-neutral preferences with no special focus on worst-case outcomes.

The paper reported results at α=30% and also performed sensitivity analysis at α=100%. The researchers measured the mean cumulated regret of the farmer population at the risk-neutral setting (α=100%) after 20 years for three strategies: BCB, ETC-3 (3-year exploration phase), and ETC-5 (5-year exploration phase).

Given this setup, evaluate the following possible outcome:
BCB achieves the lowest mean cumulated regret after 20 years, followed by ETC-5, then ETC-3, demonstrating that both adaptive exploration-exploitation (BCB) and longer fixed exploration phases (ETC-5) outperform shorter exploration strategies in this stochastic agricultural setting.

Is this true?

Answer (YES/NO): NO